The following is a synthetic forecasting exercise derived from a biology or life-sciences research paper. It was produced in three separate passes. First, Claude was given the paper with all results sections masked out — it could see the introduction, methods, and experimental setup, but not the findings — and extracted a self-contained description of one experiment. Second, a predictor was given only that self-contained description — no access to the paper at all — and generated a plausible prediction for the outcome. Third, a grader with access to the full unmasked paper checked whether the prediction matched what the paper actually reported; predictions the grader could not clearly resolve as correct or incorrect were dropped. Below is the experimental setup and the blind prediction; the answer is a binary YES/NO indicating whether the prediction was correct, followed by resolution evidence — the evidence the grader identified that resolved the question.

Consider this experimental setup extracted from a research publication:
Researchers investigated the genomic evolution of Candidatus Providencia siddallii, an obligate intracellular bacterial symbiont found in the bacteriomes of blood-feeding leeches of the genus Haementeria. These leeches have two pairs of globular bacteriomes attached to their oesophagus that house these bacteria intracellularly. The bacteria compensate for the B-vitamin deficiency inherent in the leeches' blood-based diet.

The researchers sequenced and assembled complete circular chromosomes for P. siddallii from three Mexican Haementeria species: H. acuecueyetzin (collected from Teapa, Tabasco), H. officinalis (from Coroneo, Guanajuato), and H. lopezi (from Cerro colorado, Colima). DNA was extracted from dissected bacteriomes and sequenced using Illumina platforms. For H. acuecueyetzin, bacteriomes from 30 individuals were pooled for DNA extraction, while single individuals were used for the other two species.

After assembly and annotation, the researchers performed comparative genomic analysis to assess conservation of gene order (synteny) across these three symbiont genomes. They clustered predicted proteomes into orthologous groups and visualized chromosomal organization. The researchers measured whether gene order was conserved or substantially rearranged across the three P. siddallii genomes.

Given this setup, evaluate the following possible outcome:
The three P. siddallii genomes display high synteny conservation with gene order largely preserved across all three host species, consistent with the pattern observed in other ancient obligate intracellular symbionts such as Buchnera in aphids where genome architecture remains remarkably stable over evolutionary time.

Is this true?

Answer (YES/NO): YES